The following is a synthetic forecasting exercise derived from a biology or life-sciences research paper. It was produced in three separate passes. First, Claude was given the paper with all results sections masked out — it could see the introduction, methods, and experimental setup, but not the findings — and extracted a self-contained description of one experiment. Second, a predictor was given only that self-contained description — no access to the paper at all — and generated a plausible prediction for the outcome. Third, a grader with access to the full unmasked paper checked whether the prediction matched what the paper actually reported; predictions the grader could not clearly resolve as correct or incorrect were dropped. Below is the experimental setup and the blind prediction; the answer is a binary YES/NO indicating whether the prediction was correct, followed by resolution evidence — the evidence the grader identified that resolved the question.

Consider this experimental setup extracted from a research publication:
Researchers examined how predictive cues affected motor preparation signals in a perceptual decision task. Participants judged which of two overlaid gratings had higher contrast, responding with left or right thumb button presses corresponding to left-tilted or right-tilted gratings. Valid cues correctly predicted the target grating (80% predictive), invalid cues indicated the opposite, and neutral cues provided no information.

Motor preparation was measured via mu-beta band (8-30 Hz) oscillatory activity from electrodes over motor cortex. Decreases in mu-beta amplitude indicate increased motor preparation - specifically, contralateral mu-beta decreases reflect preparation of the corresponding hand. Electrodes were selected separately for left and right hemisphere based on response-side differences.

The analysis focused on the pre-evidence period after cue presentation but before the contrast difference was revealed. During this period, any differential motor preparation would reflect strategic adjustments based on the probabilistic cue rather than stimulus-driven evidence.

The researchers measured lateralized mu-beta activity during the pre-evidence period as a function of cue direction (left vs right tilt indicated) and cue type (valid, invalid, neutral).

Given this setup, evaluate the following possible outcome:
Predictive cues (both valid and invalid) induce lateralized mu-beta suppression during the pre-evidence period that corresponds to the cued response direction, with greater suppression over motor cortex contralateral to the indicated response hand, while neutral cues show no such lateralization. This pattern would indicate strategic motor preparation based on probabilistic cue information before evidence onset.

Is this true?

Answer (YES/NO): YES